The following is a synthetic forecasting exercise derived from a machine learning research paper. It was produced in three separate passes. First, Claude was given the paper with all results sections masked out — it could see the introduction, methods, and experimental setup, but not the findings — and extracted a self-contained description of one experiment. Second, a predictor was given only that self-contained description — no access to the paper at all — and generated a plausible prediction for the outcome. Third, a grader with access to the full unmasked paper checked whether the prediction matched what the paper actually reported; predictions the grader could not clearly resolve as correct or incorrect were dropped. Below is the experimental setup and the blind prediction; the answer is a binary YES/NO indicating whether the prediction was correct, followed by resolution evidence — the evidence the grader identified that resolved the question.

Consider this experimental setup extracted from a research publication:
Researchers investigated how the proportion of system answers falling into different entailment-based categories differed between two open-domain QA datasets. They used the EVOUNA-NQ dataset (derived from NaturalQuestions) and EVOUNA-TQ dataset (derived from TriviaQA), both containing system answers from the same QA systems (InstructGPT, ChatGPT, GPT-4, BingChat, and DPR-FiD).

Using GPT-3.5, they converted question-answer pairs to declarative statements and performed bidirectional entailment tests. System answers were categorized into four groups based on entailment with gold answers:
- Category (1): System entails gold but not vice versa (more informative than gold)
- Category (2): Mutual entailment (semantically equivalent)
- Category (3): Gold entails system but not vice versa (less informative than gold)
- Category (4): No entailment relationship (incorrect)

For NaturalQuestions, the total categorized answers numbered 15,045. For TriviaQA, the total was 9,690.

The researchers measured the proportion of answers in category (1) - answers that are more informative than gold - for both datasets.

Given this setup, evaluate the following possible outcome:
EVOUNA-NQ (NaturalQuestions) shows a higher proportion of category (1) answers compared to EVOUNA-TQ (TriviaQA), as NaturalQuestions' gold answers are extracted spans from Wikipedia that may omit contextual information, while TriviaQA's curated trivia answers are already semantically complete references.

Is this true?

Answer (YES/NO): YES